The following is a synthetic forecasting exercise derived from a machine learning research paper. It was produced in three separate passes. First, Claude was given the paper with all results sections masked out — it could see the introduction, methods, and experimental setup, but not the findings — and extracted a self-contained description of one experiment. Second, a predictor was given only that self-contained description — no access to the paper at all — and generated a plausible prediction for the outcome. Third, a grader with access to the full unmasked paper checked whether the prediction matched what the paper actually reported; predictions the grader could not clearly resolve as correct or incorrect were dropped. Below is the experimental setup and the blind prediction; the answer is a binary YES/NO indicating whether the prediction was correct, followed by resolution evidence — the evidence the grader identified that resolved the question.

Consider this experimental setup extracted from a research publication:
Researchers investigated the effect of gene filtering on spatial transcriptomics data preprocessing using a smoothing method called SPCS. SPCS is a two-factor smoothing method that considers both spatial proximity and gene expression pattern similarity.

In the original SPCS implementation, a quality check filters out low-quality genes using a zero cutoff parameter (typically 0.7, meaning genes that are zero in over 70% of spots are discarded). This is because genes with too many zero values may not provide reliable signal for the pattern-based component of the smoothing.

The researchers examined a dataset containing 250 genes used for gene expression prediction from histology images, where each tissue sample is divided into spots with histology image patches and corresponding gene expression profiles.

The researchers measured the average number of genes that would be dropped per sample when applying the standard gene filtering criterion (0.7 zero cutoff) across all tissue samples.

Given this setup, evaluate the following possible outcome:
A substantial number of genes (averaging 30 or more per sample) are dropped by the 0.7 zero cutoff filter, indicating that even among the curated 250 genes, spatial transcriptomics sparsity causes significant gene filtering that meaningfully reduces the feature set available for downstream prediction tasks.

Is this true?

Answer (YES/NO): NO